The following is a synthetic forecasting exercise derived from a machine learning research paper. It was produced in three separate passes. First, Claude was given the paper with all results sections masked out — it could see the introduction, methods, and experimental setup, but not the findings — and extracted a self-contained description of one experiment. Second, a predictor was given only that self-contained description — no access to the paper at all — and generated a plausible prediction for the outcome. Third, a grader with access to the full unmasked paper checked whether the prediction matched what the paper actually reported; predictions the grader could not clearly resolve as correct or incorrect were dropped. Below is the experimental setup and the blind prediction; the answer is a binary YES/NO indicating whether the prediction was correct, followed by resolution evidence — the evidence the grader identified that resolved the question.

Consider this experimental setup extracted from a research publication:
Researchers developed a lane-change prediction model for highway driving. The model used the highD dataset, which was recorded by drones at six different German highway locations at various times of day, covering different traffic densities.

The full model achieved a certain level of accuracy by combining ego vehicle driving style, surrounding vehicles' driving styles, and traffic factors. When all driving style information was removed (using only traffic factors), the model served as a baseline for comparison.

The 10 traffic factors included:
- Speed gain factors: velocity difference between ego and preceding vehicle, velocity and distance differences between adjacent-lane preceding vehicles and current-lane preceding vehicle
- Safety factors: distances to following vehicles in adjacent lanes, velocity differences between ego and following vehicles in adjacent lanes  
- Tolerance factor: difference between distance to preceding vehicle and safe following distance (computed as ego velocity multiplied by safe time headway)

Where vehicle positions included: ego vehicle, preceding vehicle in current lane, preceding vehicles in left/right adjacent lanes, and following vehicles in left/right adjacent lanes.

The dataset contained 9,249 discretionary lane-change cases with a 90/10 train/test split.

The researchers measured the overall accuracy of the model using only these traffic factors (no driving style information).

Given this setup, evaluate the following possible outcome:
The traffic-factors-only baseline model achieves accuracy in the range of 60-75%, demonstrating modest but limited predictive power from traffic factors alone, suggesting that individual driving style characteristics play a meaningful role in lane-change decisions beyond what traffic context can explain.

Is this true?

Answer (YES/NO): NO